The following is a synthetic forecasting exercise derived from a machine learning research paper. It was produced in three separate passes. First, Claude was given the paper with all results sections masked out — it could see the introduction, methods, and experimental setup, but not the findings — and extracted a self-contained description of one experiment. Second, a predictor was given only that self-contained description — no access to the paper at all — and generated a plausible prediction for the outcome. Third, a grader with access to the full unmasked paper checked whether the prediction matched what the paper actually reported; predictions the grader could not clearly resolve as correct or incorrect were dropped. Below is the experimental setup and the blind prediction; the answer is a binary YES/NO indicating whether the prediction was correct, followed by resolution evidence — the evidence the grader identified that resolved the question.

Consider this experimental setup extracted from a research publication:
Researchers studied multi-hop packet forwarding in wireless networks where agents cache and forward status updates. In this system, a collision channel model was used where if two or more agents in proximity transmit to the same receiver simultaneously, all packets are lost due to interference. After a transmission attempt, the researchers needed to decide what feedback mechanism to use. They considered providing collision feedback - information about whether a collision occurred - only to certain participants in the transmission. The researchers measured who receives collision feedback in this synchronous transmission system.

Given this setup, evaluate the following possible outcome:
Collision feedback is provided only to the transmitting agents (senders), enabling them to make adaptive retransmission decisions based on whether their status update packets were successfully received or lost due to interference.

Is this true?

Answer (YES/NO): YES